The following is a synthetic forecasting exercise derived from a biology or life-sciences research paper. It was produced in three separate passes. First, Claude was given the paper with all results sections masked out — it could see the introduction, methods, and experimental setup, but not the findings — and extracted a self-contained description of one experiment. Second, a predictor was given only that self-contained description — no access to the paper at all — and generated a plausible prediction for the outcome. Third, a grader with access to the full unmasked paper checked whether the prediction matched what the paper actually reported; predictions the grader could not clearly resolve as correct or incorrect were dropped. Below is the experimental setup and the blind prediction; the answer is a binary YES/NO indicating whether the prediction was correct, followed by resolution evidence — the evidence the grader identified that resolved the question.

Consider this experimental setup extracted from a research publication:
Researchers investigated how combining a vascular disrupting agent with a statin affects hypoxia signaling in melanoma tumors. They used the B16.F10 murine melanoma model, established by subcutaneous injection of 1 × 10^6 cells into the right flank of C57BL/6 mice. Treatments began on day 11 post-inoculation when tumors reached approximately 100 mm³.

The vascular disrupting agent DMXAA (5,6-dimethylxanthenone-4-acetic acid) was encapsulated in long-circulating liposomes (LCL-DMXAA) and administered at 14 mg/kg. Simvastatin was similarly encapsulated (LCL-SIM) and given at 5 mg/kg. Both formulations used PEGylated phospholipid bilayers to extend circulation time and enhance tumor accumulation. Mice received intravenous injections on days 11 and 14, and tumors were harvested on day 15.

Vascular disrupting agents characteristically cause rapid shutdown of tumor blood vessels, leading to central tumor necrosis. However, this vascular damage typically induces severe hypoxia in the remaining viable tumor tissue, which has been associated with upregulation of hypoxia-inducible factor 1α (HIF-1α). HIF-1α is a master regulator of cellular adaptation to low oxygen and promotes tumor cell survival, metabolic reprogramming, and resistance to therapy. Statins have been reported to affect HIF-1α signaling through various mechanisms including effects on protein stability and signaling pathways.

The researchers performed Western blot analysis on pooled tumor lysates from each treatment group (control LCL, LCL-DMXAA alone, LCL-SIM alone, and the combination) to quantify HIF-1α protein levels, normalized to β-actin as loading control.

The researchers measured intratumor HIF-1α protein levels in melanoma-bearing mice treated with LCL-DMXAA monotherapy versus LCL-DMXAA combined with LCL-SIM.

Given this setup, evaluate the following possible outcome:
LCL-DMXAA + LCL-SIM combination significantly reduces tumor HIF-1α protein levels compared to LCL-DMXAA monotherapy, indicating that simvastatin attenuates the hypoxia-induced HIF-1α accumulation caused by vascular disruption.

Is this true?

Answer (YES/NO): YES